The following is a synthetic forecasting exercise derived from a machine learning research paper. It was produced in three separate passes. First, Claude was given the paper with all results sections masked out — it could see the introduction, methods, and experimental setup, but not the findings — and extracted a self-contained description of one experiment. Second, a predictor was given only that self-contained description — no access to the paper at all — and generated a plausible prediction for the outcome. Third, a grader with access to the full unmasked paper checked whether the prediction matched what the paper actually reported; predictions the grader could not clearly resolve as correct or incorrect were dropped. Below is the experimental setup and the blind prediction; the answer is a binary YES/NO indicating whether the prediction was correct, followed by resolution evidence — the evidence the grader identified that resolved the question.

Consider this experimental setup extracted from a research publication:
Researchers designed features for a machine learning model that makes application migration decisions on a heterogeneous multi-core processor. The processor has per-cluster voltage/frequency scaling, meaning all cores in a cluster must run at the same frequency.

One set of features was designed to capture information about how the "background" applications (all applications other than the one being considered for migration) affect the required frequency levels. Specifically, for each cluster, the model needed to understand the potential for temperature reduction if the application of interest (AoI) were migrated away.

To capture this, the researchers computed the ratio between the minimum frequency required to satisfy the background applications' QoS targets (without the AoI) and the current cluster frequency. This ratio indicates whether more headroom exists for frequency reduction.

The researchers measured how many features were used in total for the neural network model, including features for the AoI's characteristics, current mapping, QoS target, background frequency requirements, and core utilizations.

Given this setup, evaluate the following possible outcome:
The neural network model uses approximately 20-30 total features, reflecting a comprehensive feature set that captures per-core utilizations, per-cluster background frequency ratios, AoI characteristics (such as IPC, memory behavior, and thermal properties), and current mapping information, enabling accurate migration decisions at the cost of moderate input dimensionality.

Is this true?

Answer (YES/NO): YES